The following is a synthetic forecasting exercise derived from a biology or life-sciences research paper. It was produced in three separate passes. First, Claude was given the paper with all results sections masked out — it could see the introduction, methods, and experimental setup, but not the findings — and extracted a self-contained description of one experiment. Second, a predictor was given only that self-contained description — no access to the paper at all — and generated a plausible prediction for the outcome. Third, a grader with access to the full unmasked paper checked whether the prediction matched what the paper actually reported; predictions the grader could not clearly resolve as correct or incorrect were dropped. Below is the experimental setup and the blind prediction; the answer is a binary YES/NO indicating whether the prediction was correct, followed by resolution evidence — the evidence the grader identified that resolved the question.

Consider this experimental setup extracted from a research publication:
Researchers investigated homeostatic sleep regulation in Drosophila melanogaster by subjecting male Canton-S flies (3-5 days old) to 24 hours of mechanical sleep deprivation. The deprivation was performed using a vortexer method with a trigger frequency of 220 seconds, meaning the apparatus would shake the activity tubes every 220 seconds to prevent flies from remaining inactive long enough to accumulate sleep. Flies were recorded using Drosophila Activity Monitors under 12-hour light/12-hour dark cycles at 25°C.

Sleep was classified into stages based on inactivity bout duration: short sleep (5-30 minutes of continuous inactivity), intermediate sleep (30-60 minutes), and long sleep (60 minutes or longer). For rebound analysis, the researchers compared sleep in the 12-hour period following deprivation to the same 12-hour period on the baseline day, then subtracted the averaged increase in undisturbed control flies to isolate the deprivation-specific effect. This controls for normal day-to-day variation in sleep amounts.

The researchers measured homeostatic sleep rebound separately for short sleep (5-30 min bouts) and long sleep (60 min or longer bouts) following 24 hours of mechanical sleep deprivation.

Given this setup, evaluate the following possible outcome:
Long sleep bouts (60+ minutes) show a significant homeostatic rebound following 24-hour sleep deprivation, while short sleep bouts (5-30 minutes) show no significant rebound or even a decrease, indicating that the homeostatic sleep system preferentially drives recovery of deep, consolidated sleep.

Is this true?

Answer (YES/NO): YES